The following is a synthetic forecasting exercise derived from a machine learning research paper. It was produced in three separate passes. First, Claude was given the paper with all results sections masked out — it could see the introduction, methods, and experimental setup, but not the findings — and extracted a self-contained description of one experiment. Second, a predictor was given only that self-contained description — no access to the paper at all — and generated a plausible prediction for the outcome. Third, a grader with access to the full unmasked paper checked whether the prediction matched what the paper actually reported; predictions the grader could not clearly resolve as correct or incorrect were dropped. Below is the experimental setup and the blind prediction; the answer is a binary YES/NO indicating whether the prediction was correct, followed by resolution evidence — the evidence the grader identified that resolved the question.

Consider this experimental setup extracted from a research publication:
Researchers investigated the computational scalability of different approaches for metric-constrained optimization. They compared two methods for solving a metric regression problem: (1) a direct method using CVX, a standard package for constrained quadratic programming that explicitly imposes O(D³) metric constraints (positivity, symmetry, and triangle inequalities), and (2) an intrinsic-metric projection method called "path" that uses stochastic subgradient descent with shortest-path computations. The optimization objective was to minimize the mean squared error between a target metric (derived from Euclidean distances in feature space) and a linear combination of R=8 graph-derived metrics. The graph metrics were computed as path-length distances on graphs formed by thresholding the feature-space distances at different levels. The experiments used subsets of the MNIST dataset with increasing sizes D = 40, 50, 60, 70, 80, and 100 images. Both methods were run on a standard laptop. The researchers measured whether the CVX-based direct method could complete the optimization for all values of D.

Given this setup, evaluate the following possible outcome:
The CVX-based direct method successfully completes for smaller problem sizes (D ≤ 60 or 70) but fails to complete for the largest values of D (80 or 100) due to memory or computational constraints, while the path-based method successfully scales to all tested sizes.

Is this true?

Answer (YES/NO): YES